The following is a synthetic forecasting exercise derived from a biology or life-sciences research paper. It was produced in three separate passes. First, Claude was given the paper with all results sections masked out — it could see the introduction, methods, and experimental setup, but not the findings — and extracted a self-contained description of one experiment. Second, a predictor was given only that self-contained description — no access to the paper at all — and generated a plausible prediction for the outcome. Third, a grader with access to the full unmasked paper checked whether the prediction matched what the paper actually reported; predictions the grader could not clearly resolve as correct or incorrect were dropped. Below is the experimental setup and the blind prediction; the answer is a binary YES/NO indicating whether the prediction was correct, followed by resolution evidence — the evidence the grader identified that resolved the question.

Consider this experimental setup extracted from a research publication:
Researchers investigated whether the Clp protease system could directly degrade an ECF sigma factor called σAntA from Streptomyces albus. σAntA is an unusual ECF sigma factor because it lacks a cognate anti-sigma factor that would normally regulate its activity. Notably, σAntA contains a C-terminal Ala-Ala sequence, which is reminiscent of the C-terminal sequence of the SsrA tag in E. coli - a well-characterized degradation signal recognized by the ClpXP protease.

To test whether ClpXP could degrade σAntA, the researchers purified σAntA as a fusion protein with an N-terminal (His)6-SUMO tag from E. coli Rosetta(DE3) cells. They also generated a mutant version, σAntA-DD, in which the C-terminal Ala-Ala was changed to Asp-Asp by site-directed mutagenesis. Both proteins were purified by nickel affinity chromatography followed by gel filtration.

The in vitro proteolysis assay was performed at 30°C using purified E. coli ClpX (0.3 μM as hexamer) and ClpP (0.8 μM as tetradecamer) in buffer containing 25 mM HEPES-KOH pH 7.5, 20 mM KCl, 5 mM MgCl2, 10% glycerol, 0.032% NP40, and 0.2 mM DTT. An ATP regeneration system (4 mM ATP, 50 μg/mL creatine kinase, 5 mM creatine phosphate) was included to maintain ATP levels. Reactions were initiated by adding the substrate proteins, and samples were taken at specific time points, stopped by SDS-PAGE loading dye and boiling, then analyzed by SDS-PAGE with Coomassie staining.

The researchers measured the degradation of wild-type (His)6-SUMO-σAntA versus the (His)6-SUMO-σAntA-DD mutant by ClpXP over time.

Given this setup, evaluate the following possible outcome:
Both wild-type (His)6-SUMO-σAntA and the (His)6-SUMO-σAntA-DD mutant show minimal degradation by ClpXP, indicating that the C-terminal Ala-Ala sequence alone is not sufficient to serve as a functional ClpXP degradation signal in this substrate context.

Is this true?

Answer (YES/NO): NO